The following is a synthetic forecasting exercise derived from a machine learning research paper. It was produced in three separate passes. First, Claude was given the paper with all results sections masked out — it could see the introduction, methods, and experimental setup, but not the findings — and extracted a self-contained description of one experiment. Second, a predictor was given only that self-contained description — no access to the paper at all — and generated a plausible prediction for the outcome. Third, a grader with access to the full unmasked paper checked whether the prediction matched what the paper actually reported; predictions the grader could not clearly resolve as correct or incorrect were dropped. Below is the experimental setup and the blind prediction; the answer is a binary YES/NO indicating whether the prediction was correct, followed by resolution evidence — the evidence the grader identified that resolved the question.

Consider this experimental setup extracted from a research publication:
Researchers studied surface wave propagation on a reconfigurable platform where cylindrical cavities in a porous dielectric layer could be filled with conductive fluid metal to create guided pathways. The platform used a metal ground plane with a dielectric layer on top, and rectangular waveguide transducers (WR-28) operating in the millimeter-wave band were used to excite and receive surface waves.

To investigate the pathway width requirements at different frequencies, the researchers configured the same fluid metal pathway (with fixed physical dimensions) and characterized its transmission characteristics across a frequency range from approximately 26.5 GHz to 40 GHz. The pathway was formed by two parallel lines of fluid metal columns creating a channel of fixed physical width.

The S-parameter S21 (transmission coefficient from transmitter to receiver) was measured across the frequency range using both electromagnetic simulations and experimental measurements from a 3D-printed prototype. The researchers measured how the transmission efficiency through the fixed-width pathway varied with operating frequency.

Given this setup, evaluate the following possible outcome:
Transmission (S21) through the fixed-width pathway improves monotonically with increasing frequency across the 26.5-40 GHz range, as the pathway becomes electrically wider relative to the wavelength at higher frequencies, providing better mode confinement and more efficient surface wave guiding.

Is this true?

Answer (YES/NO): NO